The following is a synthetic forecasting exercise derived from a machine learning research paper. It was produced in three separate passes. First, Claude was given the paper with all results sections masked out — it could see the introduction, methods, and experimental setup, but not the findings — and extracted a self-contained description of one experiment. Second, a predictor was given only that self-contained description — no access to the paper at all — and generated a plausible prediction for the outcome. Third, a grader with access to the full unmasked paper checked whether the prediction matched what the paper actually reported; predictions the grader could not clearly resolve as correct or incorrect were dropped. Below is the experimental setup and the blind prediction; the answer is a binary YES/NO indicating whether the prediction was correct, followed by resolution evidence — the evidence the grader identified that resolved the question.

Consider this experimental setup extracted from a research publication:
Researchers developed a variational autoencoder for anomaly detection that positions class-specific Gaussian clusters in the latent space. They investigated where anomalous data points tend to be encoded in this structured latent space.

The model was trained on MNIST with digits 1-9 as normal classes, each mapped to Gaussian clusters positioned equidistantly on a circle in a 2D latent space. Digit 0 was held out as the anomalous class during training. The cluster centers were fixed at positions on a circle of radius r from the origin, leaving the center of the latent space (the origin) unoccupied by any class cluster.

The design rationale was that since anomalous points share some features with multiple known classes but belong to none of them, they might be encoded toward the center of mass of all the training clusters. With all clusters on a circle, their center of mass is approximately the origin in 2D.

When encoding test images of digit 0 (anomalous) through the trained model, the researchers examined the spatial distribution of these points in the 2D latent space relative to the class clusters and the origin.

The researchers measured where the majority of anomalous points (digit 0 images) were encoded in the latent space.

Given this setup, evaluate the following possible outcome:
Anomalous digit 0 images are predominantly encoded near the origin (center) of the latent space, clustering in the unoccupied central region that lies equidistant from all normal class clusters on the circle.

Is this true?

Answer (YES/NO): NO